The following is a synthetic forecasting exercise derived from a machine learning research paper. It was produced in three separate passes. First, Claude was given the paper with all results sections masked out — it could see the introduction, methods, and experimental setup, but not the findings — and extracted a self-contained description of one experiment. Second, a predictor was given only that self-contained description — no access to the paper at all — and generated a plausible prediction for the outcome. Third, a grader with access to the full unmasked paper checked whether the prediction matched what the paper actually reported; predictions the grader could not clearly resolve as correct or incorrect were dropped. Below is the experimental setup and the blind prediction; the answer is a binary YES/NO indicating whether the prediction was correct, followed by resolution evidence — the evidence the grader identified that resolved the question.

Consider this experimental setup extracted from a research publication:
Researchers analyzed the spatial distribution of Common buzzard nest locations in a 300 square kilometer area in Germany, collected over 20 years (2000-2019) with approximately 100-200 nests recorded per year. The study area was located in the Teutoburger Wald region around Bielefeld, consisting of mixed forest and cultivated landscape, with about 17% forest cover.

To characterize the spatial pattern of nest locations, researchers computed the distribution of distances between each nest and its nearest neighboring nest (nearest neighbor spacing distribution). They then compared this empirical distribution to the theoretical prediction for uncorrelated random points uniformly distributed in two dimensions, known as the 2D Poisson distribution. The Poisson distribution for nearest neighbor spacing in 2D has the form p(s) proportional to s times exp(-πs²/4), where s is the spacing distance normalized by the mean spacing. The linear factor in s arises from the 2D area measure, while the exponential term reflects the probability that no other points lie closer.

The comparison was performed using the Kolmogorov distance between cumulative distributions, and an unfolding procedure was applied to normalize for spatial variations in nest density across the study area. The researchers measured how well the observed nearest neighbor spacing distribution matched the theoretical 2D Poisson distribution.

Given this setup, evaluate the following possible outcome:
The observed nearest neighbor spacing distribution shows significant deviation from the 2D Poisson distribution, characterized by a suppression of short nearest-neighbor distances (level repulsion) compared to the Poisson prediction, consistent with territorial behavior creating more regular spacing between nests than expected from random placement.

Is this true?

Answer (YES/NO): YES